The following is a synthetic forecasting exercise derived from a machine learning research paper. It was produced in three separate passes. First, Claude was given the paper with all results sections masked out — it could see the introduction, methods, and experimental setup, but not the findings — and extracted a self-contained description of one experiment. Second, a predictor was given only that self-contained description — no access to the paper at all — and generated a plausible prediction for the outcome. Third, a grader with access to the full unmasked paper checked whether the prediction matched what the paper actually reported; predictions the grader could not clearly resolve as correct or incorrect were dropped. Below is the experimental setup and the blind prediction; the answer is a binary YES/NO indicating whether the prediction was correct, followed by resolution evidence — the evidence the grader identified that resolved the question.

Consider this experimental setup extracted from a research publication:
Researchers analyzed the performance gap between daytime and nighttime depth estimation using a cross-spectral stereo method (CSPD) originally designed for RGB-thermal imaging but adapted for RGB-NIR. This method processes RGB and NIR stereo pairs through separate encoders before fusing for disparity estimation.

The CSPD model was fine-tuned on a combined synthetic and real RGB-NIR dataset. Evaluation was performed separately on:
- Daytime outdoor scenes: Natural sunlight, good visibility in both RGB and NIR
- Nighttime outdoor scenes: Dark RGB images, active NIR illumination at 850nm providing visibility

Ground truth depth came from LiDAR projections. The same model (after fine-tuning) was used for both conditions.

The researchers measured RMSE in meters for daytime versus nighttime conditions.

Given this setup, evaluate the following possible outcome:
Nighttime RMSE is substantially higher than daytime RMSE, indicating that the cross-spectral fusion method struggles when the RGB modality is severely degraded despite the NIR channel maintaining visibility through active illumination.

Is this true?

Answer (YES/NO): NO